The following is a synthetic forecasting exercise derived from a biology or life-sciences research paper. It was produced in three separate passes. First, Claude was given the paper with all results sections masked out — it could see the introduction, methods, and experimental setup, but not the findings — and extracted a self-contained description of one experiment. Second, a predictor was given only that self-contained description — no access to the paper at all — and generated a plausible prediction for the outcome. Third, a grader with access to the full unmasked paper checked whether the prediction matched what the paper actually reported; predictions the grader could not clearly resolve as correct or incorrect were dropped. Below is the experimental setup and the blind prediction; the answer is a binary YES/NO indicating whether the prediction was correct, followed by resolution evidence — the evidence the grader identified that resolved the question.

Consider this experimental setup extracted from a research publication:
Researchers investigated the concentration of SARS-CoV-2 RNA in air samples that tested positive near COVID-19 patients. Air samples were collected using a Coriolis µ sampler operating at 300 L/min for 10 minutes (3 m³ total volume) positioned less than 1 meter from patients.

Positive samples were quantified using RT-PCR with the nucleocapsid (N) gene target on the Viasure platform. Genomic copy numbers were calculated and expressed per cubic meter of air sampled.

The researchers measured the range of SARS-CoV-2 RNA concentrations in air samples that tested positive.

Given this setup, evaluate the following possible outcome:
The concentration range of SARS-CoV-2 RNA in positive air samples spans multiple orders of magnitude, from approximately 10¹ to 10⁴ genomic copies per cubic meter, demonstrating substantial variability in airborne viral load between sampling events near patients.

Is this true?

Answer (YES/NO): NO